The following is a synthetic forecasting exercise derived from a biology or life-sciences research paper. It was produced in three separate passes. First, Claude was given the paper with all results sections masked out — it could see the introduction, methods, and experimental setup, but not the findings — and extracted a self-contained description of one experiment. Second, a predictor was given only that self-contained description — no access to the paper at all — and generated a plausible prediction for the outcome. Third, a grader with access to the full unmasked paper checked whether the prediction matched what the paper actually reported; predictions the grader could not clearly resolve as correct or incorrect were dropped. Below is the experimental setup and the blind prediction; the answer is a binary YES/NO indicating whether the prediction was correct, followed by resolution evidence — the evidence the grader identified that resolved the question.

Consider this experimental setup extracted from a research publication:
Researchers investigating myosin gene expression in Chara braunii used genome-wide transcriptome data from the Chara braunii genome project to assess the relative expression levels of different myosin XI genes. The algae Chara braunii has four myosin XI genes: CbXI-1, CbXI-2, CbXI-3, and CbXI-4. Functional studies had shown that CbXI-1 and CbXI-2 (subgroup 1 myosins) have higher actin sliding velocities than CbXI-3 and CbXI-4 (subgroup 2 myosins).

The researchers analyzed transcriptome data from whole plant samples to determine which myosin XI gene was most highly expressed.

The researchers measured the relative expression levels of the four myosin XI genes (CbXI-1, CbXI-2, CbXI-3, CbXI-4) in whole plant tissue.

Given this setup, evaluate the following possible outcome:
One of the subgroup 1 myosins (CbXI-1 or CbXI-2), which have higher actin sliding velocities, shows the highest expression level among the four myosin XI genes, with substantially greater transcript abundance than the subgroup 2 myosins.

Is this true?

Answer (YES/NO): YES